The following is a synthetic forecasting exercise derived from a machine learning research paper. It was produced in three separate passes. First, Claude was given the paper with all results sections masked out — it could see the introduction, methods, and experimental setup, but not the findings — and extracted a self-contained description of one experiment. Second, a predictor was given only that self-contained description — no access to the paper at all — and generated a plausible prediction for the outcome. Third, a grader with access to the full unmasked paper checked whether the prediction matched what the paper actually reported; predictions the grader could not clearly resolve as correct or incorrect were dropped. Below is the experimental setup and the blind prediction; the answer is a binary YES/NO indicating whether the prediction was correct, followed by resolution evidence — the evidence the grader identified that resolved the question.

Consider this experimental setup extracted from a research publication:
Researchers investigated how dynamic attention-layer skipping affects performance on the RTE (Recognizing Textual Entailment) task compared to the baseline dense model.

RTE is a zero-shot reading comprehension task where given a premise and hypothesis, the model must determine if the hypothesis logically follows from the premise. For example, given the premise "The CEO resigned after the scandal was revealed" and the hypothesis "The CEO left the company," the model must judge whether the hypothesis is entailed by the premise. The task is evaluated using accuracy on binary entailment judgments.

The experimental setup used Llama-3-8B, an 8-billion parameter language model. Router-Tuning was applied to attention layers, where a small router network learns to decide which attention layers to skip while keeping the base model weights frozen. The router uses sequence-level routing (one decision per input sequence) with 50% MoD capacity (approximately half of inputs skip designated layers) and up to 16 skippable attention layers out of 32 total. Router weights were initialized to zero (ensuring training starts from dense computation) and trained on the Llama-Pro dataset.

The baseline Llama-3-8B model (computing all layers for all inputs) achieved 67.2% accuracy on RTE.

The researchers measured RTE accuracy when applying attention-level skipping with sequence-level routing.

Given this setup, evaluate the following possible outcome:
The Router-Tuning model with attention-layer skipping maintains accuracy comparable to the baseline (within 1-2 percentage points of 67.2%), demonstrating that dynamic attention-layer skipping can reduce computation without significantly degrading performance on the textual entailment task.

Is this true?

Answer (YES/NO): NO